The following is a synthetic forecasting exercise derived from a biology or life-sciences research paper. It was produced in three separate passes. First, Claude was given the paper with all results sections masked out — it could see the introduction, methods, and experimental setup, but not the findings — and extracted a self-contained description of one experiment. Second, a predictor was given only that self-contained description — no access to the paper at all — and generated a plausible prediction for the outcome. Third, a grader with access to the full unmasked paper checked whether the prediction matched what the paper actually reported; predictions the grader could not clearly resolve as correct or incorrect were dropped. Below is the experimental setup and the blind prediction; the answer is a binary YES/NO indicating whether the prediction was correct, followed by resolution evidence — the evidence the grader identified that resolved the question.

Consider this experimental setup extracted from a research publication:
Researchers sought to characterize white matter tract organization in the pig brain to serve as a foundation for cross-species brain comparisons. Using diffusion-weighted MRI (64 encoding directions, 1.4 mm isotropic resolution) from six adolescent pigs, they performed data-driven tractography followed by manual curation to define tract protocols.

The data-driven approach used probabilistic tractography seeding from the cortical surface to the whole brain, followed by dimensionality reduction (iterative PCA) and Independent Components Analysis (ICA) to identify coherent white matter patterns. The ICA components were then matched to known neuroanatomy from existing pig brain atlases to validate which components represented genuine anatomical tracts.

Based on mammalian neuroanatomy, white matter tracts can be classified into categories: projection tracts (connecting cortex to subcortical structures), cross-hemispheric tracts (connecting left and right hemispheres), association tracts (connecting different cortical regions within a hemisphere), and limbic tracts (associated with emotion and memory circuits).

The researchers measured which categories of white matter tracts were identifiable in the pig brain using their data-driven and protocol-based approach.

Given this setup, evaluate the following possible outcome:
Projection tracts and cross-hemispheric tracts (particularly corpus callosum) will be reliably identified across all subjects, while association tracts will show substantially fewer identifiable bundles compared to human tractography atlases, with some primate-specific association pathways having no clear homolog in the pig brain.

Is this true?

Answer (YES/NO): NO